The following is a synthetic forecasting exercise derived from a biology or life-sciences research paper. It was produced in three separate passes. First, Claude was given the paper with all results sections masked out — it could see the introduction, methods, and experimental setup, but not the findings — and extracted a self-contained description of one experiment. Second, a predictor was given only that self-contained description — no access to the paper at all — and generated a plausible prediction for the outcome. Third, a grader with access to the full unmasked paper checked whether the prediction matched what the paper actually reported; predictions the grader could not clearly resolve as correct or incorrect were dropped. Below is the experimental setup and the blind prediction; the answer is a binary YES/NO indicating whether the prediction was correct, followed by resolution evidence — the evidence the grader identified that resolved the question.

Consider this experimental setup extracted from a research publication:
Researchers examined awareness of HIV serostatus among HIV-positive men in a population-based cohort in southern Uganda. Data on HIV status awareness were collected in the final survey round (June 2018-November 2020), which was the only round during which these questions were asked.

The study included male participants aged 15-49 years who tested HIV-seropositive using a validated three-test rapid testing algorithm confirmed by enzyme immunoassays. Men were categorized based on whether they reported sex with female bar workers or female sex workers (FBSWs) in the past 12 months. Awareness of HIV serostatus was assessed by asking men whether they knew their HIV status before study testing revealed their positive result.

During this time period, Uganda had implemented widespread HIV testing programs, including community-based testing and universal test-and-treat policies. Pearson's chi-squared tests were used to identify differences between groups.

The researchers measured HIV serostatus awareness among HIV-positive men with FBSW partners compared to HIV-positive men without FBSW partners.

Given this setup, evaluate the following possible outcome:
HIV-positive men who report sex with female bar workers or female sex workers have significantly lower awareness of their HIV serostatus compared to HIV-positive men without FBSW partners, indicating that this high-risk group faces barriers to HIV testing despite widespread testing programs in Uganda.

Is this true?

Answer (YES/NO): NO